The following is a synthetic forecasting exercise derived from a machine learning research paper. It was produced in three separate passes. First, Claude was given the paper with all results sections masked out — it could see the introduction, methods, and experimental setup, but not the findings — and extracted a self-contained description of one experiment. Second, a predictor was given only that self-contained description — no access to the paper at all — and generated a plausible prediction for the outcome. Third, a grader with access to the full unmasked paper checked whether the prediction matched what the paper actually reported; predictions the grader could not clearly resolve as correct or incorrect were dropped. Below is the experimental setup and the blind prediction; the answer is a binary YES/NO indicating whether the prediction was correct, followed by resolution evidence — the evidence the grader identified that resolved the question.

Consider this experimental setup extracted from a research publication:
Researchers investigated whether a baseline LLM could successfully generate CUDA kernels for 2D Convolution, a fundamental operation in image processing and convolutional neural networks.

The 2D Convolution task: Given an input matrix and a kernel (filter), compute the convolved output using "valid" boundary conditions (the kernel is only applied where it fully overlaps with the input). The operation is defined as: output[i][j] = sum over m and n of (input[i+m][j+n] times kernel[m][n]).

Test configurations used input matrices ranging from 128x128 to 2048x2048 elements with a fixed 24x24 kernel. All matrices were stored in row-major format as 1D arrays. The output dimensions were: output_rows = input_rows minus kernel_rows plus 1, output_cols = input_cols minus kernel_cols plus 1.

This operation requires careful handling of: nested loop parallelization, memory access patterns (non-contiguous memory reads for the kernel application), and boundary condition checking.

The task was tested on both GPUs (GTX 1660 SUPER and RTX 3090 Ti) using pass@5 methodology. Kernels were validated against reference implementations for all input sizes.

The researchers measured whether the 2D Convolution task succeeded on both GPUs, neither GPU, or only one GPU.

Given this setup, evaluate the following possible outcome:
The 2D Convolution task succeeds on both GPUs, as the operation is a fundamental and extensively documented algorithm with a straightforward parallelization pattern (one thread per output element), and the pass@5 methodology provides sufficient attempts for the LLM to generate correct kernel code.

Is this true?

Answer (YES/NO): YES